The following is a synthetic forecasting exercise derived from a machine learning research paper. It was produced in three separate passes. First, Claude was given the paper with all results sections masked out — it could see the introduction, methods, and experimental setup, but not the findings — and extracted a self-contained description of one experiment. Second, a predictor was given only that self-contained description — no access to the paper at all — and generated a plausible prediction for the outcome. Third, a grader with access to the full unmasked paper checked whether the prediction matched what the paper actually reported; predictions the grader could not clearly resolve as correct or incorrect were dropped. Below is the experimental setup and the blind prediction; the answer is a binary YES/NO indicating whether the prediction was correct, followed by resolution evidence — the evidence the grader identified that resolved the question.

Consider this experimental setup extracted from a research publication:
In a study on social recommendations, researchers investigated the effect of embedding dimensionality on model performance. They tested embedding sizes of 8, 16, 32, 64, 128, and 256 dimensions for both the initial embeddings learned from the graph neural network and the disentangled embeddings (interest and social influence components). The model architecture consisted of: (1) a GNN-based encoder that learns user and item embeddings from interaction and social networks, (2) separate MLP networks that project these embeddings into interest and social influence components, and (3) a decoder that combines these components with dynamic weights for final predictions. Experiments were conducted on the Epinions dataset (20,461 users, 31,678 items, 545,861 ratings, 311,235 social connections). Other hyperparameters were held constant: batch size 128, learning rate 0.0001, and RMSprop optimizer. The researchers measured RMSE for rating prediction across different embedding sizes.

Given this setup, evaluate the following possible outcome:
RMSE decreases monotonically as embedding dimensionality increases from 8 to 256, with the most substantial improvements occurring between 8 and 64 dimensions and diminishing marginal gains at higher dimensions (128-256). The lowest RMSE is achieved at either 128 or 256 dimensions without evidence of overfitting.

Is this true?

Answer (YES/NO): NO